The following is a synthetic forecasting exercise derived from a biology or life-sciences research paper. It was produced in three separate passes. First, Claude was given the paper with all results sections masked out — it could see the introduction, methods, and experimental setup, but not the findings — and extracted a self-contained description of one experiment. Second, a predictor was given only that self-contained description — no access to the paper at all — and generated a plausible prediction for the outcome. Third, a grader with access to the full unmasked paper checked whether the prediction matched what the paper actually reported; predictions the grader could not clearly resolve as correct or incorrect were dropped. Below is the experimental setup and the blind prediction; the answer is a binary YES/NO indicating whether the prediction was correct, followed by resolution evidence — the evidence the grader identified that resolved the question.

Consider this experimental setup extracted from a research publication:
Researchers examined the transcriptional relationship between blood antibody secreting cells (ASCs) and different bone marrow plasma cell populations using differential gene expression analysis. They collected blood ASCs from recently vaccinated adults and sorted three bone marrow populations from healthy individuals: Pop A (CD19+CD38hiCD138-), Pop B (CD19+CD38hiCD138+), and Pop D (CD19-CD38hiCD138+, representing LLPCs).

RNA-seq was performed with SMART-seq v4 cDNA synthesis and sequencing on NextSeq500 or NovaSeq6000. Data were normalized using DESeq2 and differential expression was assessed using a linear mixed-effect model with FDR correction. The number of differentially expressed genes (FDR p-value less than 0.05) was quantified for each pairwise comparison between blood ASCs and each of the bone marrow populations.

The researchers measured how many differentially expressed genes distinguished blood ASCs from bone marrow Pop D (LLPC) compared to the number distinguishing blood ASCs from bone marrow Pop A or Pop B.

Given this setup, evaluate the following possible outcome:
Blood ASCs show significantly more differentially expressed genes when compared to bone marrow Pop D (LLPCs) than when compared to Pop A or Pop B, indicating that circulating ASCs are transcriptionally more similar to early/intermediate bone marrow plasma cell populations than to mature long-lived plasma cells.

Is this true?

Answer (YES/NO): YES